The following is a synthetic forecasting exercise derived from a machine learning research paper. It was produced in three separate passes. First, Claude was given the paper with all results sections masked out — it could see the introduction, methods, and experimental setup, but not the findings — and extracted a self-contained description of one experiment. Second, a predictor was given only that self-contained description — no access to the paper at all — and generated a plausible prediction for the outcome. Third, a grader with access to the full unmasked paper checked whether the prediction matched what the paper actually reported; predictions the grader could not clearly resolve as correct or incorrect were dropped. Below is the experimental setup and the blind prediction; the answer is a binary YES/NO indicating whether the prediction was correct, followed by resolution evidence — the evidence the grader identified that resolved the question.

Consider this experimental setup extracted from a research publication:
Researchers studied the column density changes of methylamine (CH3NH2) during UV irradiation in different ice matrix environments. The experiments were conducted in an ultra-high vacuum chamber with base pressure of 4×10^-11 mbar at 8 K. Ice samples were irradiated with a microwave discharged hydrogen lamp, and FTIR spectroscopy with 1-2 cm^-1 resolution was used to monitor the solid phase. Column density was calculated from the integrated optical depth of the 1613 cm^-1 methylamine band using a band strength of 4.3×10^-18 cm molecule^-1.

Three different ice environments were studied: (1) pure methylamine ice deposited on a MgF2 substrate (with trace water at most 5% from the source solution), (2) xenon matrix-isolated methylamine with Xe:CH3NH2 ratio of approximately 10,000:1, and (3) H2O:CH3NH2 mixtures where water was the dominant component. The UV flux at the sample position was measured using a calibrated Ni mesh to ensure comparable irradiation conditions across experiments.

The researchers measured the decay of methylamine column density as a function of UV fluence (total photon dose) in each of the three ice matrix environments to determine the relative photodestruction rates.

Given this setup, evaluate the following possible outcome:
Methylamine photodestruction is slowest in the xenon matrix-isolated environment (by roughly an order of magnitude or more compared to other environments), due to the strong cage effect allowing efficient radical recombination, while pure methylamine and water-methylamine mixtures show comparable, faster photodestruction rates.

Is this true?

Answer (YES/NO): NO